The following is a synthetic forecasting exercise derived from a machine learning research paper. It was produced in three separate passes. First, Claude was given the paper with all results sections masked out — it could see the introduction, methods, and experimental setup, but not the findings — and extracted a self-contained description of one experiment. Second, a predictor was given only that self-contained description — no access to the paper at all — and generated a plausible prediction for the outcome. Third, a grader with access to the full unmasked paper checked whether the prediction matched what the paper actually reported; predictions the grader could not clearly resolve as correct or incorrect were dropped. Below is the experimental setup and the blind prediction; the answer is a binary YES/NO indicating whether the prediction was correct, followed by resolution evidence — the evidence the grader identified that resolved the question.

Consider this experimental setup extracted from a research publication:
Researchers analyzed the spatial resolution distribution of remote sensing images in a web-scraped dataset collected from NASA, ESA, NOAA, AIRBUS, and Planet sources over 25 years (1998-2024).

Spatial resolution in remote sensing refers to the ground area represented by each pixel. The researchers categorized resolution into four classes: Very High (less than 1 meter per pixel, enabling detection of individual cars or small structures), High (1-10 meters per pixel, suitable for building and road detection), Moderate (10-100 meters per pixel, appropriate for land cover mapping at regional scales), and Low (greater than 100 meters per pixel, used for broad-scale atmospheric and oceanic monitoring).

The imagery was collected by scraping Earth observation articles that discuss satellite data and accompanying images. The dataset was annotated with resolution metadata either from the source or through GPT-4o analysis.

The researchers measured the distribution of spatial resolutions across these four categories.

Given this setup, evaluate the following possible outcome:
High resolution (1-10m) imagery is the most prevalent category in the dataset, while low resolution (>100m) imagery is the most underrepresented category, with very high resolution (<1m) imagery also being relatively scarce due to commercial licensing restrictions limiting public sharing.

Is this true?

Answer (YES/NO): NO